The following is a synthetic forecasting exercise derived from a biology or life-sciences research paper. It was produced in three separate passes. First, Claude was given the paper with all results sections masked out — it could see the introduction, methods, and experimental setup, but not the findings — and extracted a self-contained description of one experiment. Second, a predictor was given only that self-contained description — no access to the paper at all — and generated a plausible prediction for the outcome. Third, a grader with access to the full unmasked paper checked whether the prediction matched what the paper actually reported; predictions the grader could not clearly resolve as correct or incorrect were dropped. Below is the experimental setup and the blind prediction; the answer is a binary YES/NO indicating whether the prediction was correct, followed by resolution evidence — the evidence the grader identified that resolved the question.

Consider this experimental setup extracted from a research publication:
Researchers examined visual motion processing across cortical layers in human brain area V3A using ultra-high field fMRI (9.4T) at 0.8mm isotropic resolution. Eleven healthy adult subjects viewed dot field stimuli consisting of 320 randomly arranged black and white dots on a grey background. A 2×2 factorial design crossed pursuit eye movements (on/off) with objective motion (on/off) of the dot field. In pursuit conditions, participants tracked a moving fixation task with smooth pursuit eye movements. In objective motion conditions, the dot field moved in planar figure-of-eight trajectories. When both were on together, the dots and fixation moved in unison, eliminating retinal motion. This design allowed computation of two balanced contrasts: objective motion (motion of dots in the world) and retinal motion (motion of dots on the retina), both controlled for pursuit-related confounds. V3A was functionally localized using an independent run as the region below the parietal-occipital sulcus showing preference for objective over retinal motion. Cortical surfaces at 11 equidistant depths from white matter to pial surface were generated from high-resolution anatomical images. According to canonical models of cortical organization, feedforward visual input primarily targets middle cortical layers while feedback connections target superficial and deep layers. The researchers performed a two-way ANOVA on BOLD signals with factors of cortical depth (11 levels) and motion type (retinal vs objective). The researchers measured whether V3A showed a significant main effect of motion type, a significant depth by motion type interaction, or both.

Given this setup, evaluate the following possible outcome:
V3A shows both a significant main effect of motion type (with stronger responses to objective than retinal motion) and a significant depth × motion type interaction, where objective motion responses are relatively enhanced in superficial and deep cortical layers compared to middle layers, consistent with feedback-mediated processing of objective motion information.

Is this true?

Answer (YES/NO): NO